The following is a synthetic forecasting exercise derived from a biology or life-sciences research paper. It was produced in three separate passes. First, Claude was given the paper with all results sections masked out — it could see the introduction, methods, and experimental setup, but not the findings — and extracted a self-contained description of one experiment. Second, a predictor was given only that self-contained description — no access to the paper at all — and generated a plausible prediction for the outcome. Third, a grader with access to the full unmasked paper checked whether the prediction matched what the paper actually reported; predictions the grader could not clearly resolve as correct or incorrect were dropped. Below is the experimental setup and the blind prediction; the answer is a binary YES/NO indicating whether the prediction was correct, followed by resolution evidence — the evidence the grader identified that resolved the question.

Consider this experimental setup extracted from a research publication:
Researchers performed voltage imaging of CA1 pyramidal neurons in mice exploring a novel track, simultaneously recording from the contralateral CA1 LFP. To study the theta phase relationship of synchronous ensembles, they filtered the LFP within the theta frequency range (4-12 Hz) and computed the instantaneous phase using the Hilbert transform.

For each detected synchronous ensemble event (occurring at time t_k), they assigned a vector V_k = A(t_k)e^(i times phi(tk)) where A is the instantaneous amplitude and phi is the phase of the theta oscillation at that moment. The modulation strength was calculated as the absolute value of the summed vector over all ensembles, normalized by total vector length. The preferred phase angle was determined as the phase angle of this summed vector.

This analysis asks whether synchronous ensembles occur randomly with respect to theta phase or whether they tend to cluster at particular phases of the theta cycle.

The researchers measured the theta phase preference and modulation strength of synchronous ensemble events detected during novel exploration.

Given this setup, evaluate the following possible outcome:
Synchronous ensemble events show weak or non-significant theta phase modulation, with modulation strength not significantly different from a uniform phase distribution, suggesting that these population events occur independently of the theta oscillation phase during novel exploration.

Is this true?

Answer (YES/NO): NO